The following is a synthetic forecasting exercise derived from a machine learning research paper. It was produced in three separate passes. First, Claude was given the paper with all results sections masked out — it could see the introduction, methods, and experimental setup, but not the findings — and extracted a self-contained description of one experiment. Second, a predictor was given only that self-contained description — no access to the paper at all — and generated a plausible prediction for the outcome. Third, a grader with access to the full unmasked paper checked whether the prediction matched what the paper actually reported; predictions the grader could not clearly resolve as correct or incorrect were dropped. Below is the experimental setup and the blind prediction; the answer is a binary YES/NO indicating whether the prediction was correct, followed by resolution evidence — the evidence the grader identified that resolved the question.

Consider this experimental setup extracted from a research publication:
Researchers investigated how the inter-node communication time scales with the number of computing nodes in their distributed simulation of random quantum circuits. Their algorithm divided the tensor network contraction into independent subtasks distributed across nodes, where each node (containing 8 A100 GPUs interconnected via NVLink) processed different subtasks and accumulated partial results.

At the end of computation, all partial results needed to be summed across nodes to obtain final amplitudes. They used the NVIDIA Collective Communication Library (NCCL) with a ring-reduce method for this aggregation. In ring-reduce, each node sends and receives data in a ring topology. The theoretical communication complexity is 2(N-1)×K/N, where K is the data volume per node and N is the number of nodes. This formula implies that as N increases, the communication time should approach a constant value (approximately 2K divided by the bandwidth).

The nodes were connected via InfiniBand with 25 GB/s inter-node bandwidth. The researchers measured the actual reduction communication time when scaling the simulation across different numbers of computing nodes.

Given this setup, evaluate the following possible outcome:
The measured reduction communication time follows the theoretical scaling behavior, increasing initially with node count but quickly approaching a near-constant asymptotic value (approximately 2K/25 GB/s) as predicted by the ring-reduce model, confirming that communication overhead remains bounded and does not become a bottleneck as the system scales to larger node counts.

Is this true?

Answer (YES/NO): YES